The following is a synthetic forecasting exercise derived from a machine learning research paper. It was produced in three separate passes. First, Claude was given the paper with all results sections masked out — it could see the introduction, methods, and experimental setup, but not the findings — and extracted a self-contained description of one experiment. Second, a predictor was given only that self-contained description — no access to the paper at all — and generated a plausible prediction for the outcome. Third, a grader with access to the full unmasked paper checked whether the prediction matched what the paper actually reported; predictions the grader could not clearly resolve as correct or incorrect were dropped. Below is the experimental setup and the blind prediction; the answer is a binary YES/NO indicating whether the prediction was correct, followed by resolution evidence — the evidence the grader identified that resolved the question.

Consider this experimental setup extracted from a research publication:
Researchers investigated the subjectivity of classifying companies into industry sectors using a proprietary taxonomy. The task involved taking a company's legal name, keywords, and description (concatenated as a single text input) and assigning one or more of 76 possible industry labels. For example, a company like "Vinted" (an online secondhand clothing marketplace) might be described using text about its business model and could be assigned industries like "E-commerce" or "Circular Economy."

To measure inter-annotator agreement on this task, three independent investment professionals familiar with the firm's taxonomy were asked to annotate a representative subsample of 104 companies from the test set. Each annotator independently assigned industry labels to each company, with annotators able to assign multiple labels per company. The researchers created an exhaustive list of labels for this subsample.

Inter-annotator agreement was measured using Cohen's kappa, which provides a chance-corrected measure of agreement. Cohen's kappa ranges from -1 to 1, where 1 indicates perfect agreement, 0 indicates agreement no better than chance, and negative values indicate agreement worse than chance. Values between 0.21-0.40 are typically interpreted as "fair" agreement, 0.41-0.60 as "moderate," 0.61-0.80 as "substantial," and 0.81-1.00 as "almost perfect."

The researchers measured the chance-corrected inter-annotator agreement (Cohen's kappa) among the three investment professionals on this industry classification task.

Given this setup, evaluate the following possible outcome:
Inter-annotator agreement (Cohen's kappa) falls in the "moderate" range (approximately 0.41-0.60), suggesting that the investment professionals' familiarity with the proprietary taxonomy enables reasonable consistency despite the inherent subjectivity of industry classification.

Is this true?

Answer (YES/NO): YES